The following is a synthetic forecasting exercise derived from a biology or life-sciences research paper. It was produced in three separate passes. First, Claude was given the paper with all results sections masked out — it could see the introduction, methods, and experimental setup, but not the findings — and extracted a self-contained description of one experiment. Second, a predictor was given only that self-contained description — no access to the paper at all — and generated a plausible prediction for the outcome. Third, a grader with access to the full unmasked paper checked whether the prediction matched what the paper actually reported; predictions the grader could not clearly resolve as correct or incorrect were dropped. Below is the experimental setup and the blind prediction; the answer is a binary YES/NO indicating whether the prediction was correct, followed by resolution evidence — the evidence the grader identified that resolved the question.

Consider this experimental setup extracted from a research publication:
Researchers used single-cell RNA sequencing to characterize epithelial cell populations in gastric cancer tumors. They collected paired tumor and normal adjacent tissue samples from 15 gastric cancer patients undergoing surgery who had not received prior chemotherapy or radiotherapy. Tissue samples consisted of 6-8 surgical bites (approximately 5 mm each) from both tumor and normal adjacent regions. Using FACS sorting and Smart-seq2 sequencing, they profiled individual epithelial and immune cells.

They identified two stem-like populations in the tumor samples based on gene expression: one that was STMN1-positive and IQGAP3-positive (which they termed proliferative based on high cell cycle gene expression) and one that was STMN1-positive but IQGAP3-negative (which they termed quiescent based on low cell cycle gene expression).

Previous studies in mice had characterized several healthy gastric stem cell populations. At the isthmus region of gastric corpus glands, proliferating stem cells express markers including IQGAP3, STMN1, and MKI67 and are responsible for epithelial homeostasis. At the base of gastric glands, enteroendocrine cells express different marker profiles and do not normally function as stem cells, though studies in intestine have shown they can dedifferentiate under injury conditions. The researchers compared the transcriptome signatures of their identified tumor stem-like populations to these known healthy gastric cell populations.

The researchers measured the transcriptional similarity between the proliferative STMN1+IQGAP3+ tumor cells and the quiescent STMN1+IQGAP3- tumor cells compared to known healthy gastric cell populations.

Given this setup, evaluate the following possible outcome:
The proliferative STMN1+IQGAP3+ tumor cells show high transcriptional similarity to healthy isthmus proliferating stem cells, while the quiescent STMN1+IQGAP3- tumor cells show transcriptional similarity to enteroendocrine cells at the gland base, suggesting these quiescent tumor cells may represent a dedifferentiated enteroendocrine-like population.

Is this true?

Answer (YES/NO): YES